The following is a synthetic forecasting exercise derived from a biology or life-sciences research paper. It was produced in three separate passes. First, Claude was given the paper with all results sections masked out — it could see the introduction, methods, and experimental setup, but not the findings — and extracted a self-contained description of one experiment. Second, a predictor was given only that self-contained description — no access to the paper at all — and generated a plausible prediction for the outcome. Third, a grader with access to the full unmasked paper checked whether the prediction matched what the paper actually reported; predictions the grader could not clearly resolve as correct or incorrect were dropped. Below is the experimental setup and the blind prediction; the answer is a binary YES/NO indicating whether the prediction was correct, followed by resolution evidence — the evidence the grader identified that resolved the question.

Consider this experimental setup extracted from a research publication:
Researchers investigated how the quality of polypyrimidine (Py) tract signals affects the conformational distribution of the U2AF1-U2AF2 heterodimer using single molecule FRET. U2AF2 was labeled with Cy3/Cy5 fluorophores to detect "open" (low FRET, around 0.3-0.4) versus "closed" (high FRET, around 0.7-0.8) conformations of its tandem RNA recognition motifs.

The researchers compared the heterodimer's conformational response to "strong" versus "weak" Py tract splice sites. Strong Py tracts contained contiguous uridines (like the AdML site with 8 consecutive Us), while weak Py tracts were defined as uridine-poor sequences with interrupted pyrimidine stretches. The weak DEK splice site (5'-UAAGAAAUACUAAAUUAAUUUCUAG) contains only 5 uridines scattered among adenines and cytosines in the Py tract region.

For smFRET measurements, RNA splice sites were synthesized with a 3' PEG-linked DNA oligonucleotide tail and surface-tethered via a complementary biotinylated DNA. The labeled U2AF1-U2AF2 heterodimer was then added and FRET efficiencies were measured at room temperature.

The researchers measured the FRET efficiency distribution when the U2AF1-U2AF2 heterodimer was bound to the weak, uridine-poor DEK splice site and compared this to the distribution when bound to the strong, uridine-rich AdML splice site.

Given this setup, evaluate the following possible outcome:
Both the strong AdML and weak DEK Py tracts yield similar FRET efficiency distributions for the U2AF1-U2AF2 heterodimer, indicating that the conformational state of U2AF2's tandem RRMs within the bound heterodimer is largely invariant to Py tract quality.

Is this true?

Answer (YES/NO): NO